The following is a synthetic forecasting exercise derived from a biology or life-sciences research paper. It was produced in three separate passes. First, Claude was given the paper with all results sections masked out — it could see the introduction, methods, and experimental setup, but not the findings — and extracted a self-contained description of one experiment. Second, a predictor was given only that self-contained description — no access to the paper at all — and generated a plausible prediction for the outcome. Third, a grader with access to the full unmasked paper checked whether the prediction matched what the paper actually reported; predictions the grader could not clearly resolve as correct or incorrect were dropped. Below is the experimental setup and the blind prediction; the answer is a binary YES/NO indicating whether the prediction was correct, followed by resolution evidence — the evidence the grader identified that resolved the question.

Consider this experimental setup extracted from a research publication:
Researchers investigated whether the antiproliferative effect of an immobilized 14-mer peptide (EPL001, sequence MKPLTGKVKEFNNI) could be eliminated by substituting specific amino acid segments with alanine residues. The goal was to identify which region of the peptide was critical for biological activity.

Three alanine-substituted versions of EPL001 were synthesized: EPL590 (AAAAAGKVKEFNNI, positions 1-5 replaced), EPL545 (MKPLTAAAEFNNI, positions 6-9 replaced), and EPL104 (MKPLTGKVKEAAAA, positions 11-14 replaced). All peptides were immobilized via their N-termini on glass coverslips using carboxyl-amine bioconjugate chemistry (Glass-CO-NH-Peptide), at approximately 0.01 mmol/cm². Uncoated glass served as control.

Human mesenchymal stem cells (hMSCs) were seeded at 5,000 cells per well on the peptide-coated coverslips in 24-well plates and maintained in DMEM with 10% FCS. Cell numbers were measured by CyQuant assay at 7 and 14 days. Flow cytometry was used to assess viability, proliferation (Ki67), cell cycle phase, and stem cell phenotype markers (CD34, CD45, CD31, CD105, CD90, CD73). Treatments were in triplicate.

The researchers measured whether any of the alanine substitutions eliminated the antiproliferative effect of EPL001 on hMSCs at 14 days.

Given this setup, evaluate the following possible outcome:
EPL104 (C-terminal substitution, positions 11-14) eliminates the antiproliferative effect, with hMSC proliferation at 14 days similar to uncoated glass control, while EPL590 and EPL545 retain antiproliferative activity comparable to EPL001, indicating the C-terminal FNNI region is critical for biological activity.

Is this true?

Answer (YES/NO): NO